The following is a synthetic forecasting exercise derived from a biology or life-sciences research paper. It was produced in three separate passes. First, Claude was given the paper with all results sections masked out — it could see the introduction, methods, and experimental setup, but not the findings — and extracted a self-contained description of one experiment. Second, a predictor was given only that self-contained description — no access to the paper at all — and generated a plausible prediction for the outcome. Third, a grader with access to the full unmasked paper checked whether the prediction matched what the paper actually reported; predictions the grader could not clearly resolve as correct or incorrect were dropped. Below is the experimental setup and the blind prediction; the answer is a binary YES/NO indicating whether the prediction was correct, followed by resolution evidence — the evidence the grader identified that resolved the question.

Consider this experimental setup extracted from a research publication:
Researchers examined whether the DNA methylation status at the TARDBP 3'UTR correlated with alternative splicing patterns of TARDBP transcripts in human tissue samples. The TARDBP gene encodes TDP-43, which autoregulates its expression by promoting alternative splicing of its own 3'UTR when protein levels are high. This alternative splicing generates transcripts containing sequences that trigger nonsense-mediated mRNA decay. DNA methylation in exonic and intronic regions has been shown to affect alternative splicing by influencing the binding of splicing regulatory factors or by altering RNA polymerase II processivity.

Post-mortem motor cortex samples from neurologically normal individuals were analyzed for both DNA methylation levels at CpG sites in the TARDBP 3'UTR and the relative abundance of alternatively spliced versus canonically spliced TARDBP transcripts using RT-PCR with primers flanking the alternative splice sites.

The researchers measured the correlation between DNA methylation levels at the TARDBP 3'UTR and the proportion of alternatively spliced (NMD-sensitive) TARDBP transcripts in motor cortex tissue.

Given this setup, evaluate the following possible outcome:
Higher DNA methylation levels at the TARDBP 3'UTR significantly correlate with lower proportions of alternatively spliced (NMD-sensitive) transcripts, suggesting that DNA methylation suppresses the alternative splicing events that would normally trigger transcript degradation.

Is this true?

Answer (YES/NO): NO